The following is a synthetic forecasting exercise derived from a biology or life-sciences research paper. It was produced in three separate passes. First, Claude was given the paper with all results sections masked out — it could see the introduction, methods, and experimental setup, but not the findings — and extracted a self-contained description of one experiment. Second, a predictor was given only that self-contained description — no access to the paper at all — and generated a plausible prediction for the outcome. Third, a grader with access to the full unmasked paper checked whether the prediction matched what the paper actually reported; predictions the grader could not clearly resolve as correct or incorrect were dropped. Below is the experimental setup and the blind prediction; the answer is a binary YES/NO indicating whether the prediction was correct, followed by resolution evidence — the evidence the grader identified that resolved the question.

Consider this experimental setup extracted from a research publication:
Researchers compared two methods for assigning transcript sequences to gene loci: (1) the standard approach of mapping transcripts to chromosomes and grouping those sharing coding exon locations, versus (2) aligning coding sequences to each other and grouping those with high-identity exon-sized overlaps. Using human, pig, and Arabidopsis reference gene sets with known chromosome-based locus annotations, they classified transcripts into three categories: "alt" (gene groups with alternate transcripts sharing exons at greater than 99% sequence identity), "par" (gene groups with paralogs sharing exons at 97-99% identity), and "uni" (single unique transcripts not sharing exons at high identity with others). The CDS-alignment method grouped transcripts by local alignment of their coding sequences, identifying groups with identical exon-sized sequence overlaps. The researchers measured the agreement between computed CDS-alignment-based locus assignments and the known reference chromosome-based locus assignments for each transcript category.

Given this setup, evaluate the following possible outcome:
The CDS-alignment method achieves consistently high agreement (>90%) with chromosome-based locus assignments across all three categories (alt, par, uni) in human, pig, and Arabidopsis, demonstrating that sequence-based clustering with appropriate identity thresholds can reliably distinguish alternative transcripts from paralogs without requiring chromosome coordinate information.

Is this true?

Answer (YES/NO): NO